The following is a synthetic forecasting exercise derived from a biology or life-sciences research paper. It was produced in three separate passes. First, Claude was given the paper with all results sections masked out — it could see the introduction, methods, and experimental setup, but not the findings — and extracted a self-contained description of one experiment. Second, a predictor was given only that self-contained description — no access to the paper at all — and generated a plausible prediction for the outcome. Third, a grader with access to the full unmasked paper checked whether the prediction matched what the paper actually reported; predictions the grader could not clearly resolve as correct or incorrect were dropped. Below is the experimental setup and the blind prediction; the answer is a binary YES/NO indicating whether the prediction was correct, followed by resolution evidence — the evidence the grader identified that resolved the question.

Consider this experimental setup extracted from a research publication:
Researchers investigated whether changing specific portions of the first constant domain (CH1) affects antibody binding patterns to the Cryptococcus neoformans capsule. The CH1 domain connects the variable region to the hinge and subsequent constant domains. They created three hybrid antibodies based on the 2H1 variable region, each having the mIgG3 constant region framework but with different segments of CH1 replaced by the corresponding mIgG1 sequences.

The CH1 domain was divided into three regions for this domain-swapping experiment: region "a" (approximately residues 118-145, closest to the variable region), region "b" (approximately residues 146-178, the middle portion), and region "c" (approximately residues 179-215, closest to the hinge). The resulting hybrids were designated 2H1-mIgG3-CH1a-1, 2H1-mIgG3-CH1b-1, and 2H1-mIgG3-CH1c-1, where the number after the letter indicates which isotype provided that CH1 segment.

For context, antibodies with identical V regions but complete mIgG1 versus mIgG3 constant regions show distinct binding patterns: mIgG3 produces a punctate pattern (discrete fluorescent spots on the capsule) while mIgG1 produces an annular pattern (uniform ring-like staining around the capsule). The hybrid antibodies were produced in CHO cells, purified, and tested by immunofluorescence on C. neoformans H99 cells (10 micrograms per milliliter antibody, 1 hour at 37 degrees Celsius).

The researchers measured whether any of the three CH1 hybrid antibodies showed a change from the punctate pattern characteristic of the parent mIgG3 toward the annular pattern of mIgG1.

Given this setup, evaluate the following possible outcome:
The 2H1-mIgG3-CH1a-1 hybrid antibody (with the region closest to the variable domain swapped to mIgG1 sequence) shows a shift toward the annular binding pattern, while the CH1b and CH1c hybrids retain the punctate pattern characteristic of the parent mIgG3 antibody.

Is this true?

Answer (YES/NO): NO